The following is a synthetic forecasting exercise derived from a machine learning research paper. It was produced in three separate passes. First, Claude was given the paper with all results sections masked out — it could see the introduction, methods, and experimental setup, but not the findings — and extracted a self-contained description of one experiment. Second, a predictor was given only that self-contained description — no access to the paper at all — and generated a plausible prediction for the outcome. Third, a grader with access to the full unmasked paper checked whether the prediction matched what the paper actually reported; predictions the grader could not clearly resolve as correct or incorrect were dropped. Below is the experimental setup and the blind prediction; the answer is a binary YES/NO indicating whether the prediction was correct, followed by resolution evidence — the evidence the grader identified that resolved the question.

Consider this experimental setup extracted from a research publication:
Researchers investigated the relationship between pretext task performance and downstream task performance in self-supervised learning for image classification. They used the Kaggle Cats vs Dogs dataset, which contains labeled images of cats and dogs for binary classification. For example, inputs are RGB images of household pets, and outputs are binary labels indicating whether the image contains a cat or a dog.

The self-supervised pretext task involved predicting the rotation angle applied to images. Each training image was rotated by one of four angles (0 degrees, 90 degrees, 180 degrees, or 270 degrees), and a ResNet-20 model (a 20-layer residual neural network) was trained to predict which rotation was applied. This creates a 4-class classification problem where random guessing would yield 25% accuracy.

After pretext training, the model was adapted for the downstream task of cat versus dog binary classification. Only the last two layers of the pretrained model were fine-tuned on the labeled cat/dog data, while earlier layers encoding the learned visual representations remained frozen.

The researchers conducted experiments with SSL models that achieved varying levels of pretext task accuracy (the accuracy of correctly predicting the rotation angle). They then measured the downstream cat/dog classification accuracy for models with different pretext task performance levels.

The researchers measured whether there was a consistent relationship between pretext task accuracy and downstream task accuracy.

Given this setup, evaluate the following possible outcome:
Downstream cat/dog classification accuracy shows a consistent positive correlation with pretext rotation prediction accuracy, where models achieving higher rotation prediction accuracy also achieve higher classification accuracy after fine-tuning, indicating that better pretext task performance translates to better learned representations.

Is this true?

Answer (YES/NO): YES